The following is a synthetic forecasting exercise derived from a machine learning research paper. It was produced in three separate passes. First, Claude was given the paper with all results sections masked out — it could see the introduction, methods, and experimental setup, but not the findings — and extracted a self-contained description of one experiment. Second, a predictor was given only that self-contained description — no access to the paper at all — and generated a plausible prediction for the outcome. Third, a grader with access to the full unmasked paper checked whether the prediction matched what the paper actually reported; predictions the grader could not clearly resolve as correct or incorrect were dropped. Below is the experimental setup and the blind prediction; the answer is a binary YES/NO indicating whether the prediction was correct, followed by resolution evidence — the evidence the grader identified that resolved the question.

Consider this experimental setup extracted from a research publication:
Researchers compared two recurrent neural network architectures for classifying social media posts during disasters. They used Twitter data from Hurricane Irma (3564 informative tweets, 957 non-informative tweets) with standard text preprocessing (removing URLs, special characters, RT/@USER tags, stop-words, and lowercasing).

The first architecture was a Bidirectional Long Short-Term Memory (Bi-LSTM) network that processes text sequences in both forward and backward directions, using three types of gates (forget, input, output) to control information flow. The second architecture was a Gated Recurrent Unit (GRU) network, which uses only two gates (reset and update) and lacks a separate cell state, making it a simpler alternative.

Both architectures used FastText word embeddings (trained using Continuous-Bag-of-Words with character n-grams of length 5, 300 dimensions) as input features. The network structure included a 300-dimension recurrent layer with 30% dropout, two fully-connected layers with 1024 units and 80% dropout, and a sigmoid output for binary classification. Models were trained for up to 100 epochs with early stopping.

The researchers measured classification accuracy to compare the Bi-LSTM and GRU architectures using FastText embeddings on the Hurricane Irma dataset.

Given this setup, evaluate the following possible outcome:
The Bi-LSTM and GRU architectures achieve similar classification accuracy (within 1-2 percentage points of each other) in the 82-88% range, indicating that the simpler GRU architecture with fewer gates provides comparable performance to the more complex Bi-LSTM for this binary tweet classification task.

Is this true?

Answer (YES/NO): YES